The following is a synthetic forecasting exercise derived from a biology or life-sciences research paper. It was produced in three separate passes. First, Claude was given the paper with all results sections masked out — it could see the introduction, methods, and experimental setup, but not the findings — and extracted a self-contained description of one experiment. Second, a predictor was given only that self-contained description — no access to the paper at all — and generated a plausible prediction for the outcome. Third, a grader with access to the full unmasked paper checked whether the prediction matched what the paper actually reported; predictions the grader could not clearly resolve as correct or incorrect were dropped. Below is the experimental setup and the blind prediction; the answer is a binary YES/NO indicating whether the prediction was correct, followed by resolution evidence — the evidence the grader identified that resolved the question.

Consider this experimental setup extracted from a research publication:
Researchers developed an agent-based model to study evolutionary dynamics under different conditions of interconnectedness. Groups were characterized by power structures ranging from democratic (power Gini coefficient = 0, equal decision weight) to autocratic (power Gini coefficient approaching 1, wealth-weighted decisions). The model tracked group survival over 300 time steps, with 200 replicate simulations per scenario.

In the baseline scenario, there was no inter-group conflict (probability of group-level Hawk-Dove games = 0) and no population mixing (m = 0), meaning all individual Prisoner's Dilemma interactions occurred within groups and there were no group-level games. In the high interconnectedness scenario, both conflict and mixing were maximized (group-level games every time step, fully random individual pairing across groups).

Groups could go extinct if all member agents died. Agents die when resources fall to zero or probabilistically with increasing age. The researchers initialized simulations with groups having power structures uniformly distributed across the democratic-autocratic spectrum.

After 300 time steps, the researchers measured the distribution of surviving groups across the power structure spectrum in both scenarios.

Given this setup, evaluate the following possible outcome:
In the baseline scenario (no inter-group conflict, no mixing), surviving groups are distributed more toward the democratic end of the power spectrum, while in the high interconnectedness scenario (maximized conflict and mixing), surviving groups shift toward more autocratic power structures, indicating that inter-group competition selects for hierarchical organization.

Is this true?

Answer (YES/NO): NO